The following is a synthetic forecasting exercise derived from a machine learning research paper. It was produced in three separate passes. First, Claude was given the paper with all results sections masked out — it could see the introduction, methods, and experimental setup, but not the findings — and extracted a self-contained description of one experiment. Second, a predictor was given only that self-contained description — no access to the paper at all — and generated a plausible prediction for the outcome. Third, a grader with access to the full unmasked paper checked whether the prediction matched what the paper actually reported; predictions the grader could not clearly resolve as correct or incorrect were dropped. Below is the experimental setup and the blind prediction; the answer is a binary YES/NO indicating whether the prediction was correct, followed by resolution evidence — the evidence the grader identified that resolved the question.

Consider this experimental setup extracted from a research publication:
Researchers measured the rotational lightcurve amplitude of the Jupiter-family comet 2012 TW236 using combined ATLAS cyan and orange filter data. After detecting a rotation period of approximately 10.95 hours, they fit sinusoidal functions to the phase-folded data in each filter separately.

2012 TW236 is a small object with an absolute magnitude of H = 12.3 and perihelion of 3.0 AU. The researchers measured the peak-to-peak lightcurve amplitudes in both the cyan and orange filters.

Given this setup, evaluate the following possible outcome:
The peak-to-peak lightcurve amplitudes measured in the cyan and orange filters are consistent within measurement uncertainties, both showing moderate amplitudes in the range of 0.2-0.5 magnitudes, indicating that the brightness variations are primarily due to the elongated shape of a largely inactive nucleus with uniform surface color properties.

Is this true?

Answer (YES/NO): NO